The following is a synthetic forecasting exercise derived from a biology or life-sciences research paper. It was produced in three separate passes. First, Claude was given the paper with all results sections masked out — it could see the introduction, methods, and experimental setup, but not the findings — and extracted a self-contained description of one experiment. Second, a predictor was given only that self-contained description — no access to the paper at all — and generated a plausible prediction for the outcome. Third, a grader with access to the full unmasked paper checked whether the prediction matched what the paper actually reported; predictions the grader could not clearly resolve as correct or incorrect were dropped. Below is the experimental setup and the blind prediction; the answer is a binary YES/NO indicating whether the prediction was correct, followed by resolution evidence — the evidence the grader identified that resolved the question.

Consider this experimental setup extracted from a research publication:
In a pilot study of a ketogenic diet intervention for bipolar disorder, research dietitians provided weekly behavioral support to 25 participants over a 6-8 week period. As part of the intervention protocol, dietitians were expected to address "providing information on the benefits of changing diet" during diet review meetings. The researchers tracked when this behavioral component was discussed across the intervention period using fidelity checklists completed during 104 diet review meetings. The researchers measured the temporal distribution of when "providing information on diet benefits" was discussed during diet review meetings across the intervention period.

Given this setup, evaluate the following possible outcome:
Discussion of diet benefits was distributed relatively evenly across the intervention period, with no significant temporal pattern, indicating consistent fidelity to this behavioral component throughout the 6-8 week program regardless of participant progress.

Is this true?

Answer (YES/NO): NO